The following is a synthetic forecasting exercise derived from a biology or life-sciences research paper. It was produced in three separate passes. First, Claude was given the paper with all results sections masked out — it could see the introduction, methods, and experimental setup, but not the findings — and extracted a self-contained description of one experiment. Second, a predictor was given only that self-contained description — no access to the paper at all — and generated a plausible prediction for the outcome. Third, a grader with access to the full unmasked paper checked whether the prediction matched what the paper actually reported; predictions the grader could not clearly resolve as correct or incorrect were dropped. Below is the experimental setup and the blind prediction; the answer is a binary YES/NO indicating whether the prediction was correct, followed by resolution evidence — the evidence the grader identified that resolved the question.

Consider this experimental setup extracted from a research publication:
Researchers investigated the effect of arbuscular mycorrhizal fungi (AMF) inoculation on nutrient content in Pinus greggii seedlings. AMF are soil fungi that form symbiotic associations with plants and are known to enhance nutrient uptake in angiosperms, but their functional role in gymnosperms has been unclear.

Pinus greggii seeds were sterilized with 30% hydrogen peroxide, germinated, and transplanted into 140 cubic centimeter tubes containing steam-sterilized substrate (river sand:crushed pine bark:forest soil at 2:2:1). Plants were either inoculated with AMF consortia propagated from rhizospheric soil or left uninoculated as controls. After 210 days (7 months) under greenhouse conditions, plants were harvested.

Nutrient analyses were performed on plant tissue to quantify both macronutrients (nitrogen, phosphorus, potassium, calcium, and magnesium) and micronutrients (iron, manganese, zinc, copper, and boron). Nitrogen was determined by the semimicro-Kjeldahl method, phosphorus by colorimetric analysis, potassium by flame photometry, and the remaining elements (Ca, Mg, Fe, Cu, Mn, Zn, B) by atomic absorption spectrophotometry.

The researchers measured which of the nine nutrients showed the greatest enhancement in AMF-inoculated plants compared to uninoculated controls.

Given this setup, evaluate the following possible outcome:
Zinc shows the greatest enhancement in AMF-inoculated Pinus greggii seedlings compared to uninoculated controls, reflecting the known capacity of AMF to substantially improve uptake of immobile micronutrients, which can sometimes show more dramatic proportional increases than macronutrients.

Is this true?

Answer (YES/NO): NO